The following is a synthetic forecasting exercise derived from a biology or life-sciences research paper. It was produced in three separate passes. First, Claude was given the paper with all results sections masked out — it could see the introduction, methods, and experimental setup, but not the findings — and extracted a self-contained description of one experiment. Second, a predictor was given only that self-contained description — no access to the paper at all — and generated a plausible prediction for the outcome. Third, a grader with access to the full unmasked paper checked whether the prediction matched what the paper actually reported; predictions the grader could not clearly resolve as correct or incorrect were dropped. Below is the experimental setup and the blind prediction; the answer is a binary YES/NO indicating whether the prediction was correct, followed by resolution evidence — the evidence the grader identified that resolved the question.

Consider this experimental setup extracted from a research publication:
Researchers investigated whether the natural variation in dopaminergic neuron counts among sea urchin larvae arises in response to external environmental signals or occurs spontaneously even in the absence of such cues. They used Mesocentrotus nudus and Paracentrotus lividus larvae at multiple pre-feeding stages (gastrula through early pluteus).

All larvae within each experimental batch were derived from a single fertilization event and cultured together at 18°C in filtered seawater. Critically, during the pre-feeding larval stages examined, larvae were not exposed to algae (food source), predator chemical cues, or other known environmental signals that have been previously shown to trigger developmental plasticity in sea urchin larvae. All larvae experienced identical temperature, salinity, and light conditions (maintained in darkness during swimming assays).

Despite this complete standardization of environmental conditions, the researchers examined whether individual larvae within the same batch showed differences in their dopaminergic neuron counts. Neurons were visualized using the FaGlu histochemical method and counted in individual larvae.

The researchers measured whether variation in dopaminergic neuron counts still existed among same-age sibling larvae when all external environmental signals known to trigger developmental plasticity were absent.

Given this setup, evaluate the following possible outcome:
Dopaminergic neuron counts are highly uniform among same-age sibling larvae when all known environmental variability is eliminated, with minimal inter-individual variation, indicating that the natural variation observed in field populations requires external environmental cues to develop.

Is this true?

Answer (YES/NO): NO